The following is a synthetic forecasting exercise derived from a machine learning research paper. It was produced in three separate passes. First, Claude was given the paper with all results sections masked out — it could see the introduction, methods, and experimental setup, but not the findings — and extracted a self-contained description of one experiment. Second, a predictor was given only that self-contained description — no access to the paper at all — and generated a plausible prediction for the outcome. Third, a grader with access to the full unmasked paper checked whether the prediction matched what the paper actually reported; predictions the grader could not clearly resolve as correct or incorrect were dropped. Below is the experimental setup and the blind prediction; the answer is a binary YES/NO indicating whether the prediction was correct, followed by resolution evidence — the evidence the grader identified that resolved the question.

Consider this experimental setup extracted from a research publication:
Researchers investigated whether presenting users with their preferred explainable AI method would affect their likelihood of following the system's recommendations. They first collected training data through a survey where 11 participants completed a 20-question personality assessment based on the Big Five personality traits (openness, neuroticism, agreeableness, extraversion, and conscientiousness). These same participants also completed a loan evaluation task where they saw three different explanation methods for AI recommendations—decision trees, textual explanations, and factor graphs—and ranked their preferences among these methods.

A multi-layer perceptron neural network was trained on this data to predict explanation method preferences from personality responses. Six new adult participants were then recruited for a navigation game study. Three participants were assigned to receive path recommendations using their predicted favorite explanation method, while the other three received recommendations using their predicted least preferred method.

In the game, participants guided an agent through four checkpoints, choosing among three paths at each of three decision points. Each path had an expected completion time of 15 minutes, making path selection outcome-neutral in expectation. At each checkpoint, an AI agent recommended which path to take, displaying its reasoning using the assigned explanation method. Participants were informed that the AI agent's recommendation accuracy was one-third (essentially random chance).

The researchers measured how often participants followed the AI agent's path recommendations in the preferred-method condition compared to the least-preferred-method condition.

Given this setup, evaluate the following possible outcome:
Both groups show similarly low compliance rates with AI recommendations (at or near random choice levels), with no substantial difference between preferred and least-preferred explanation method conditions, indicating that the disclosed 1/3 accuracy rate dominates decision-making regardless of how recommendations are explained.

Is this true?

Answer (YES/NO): NO